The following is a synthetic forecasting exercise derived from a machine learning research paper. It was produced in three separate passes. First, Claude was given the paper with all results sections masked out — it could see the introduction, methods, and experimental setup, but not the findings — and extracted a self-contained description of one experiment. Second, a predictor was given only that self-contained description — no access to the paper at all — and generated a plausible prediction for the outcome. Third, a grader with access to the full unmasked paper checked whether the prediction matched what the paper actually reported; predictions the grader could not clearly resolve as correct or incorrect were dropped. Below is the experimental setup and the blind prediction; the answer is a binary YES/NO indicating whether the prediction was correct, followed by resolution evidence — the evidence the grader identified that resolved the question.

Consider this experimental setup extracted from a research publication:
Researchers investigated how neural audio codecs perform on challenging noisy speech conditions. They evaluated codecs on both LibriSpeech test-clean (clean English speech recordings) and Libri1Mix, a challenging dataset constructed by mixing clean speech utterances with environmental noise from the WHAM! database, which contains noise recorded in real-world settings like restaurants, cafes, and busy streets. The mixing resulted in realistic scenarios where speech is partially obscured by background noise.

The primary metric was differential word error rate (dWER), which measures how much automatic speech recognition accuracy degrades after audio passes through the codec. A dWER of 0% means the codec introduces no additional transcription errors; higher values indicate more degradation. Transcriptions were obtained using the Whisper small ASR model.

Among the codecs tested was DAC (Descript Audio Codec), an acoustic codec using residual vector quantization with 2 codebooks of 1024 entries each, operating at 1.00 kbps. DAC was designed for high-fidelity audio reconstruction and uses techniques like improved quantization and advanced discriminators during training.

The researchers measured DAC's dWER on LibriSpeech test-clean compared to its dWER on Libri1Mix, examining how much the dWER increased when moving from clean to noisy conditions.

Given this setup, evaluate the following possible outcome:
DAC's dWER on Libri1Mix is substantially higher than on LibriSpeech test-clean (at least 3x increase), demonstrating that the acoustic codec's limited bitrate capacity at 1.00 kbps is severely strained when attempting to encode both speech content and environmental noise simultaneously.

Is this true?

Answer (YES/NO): YES